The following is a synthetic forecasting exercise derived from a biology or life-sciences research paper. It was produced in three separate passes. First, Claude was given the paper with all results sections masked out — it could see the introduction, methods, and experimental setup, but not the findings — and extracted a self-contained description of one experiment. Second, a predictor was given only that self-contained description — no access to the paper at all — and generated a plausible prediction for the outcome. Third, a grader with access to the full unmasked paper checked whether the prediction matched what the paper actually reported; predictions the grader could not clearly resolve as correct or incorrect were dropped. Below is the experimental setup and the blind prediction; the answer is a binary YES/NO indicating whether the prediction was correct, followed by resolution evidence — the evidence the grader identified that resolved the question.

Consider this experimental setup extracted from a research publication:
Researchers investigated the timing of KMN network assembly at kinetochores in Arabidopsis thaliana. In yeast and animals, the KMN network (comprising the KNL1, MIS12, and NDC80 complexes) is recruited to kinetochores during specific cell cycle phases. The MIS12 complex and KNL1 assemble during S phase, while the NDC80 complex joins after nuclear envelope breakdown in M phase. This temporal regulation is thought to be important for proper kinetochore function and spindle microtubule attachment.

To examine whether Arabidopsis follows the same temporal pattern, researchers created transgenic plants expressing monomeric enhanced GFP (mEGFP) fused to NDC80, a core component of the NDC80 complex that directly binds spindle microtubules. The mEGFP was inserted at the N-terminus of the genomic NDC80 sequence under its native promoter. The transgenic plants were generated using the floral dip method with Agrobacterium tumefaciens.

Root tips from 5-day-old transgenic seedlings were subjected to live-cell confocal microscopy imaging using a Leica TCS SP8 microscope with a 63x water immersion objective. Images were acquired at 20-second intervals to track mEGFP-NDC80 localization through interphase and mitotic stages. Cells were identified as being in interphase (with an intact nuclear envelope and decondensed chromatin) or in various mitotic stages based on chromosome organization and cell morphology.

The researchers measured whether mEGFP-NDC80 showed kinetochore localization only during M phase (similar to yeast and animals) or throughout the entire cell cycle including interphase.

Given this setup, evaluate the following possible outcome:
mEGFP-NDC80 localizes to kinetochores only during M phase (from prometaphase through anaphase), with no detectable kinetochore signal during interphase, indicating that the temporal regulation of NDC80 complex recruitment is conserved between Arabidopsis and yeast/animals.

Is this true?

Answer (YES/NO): NO